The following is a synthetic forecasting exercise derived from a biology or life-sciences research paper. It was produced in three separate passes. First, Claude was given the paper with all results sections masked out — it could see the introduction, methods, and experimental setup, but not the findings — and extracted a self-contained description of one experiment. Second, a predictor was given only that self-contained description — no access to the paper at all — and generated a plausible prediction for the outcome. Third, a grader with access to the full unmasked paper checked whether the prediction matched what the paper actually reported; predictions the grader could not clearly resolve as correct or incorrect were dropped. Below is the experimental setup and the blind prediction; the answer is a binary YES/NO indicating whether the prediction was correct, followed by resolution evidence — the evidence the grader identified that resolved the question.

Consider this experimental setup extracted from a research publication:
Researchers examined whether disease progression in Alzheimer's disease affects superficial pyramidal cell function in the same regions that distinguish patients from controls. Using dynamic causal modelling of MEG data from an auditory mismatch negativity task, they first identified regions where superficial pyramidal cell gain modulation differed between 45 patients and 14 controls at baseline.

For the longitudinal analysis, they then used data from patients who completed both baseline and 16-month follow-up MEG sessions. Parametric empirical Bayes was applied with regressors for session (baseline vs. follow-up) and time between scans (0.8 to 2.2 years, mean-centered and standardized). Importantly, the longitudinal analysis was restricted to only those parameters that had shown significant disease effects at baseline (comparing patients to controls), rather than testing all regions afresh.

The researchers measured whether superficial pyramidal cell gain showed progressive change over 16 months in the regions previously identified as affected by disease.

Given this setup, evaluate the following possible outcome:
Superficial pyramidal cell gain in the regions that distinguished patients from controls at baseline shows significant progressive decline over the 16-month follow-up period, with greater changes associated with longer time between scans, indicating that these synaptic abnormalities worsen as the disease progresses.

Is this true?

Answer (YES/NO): NO